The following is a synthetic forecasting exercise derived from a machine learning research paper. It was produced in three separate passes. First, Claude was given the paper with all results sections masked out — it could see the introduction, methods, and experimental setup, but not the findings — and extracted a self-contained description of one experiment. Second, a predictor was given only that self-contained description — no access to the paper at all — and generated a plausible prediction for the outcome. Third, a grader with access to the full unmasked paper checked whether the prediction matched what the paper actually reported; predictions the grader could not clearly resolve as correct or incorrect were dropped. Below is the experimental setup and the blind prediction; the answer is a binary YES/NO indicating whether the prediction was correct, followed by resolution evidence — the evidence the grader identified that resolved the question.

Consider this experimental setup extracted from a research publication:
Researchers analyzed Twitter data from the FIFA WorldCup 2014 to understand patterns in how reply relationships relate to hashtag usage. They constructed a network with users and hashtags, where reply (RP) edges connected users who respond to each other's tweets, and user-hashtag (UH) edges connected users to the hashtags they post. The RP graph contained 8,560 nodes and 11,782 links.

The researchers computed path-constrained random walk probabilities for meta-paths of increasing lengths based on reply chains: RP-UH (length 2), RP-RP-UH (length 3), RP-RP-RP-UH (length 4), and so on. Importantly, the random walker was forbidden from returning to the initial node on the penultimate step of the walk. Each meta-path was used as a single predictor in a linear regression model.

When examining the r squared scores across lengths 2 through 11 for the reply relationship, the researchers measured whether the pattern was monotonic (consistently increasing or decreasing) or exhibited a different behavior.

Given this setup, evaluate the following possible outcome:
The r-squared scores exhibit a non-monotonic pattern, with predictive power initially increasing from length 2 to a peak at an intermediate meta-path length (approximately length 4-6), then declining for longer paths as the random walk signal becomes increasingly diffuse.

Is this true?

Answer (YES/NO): NO